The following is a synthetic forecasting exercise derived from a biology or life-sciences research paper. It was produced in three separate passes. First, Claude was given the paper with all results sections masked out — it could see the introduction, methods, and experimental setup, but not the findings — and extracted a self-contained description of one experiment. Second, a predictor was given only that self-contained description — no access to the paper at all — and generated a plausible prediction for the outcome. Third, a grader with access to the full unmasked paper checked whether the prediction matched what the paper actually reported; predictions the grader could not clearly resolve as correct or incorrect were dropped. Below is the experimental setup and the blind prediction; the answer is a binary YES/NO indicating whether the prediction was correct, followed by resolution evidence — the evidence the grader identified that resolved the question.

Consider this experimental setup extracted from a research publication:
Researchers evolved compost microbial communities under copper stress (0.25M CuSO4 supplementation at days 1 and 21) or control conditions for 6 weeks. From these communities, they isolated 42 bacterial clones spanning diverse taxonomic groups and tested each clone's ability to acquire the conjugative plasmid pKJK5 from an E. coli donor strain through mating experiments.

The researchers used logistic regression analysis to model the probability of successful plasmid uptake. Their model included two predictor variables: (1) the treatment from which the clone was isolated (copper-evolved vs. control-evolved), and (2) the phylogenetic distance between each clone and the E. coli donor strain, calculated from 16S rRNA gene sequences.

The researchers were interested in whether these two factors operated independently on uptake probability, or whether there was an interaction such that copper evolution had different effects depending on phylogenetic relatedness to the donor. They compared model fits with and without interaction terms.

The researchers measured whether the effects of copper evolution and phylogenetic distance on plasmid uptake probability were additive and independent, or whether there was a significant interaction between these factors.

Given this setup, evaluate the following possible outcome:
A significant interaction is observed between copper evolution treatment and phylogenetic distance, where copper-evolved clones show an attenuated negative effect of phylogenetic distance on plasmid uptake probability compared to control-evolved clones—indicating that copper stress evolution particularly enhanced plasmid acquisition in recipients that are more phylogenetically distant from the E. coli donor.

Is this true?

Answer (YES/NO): NO